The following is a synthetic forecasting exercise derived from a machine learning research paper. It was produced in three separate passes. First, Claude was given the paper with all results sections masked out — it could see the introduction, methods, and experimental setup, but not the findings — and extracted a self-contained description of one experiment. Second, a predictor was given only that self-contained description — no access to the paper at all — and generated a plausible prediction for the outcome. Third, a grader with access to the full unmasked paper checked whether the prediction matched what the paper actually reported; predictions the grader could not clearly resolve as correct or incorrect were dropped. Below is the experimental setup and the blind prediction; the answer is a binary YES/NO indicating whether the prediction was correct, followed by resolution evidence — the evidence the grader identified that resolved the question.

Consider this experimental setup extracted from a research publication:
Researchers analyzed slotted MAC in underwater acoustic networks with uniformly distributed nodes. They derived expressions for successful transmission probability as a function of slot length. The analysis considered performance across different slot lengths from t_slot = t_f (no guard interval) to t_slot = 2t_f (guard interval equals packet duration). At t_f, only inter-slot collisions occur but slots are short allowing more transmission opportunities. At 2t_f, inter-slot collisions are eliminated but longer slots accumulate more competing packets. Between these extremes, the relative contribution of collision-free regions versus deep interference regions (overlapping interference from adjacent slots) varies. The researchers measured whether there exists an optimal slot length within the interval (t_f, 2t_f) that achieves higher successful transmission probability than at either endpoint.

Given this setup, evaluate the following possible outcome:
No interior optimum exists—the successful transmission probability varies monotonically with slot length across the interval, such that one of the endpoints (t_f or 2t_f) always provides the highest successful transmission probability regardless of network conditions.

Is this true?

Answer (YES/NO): NO